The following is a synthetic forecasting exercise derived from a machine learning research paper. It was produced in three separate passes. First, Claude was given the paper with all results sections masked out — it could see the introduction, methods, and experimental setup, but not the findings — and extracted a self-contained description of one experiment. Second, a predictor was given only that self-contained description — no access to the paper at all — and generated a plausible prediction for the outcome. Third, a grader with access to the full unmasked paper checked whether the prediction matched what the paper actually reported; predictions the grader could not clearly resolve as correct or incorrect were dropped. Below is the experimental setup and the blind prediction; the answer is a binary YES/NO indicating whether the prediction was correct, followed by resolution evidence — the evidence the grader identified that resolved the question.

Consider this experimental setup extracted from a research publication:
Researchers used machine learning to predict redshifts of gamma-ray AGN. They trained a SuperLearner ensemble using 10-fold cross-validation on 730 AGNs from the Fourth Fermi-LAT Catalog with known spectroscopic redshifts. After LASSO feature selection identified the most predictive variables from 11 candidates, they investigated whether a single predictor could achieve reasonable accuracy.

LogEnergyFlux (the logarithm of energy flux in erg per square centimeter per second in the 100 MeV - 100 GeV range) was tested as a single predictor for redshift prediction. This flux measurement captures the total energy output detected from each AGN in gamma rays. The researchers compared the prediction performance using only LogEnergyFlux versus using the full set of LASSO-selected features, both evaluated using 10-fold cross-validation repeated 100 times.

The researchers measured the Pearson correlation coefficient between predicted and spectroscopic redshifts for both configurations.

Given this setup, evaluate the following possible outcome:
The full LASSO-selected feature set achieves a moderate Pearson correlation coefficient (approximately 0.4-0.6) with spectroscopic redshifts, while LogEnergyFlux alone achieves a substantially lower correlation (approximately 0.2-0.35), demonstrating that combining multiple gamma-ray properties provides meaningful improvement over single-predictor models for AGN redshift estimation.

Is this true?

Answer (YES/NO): NO